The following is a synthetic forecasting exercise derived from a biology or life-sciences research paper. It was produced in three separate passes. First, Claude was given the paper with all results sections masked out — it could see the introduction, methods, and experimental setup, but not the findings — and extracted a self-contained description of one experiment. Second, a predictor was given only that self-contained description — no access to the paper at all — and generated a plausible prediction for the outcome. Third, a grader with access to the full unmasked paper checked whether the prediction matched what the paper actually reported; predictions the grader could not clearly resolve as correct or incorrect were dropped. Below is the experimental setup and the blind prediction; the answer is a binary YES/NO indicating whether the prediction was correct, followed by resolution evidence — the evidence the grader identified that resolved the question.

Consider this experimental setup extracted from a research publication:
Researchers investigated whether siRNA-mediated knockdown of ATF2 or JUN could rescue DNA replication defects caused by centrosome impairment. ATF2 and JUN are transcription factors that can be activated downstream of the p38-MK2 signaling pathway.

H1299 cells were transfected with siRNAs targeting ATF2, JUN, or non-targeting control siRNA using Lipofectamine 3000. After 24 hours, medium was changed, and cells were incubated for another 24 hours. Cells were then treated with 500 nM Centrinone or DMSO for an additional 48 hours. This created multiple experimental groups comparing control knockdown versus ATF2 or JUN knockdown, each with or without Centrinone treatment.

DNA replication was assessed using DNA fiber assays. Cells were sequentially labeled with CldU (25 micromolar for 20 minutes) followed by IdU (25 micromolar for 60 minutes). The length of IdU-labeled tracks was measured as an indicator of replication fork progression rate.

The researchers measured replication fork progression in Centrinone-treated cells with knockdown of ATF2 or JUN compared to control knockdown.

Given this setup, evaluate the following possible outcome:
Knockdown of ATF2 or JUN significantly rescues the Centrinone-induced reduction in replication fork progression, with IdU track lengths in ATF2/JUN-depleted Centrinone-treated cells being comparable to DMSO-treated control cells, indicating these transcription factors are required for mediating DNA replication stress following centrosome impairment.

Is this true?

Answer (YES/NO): NO